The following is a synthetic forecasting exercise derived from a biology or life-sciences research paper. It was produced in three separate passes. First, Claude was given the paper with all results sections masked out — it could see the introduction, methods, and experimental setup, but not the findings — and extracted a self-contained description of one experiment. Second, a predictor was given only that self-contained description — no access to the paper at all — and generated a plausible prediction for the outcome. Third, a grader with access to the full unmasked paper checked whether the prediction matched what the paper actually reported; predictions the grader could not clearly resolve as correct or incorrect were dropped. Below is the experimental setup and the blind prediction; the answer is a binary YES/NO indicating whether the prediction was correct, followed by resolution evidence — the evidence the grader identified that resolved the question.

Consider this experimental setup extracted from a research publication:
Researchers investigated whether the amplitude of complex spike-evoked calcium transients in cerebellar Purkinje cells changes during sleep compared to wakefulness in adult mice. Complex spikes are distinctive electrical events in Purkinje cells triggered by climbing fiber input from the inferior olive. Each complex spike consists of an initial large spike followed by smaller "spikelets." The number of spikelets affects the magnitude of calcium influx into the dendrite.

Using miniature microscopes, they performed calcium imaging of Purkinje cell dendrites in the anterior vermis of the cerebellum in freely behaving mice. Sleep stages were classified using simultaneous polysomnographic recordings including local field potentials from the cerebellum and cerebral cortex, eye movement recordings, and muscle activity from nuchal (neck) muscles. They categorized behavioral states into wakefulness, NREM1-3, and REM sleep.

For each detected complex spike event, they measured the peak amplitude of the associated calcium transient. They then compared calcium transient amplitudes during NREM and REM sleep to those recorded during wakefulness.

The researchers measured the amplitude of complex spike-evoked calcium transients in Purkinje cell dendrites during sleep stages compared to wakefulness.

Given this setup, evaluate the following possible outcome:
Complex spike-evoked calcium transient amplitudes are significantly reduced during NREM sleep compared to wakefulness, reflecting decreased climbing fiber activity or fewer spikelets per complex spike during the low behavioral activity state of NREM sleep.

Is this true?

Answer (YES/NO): YES